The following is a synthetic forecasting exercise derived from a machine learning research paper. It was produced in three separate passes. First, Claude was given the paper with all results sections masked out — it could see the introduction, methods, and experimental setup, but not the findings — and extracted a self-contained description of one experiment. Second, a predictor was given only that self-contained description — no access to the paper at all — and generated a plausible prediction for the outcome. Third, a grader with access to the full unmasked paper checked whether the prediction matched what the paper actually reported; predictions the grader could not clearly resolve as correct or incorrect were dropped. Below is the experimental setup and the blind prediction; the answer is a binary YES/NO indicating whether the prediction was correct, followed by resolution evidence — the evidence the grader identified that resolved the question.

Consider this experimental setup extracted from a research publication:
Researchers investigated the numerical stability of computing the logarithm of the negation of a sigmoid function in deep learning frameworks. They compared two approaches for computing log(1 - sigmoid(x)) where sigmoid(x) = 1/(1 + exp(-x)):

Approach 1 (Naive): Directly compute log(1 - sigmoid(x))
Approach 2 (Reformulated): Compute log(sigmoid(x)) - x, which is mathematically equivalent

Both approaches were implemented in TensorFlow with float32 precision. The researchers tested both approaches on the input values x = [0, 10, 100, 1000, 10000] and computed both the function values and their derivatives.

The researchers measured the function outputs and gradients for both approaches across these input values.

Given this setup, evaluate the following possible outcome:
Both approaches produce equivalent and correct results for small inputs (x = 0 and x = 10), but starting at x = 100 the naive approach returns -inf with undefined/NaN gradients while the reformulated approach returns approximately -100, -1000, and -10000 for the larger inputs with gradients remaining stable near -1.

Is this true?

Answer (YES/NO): YES